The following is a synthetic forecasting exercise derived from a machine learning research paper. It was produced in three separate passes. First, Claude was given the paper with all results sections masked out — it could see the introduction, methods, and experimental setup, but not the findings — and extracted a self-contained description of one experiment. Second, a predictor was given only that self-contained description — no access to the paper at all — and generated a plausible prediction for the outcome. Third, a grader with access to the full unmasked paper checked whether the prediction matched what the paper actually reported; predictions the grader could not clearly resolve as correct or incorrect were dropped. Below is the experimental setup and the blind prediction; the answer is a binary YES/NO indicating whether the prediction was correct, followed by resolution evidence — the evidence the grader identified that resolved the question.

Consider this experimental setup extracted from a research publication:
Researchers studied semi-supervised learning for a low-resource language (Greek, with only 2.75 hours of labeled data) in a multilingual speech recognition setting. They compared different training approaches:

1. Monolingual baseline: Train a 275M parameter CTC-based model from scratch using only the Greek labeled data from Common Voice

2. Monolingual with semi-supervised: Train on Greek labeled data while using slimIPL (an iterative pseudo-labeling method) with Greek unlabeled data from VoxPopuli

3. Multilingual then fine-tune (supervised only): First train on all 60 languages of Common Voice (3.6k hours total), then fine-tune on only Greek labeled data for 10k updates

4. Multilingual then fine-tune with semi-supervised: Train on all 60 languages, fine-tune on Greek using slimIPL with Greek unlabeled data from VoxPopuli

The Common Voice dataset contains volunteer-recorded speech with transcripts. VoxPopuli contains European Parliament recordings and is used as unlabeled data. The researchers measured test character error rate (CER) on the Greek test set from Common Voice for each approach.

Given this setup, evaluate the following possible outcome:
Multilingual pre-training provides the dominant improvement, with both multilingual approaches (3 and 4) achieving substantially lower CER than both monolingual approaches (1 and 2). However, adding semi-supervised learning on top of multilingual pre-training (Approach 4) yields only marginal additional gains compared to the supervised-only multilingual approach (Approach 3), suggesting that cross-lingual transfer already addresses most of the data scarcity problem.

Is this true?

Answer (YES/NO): YES